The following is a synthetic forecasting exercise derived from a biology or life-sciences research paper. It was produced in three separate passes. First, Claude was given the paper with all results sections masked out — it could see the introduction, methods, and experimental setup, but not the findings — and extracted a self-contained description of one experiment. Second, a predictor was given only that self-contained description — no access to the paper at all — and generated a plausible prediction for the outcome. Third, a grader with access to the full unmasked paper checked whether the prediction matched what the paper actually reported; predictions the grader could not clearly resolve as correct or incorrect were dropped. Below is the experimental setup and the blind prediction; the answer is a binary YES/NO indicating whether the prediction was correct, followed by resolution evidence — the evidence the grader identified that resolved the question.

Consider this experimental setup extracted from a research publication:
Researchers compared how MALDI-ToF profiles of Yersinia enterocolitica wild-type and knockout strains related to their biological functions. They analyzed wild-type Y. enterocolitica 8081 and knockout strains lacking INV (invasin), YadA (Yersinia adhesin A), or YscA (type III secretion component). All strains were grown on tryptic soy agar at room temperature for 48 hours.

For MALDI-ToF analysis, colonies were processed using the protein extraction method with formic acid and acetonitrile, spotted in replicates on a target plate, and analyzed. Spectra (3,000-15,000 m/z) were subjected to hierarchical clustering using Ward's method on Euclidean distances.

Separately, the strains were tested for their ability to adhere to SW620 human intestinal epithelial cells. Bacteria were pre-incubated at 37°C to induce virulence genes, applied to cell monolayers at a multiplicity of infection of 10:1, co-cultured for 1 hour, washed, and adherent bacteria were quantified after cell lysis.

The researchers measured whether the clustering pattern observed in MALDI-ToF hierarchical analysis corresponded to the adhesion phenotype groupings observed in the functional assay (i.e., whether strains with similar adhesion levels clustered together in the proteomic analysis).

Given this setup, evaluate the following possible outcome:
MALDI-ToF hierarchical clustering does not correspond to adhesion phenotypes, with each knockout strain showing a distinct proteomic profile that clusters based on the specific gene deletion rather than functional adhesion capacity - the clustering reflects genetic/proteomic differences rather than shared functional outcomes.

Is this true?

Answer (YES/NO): YES